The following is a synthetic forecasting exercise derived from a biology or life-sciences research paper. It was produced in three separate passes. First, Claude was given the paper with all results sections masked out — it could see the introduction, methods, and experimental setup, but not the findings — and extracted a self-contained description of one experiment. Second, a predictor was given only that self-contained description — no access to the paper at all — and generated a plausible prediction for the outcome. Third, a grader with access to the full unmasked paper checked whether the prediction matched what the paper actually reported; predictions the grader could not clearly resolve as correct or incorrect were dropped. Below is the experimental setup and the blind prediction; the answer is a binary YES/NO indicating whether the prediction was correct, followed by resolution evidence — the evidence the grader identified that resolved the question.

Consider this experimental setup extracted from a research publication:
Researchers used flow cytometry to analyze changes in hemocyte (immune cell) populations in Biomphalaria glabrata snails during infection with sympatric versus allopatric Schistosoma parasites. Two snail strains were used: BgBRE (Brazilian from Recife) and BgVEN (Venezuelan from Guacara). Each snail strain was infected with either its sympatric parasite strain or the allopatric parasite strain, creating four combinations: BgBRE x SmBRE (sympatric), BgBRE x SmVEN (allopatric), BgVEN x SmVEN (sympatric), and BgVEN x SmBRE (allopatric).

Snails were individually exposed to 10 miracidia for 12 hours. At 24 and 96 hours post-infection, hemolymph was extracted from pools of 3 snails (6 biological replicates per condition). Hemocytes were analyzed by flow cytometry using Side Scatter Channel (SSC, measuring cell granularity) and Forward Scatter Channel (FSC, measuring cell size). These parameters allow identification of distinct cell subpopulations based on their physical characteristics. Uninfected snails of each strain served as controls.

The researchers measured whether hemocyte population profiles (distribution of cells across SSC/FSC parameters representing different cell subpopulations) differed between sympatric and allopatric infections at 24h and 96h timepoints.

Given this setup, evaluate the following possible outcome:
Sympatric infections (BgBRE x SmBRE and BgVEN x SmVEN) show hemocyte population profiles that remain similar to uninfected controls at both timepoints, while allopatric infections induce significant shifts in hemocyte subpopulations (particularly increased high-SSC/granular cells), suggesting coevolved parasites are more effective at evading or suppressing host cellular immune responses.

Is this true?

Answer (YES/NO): YES